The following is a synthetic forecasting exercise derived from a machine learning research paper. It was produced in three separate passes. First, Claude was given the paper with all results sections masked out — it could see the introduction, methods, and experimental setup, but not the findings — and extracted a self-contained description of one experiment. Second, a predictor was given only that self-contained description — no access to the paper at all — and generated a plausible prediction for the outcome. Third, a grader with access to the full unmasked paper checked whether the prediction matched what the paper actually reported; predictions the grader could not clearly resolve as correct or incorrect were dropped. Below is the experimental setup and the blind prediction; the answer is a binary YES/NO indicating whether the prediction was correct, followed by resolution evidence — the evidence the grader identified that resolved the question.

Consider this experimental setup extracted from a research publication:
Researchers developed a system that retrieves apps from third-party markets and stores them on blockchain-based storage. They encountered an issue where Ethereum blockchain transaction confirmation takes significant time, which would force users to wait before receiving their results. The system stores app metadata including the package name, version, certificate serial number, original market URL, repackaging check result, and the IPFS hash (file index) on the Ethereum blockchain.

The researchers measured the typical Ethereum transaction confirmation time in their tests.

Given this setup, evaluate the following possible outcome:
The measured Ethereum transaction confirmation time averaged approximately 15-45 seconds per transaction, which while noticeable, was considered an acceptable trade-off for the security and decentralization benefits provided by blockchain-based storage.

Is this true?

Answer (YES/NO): NO